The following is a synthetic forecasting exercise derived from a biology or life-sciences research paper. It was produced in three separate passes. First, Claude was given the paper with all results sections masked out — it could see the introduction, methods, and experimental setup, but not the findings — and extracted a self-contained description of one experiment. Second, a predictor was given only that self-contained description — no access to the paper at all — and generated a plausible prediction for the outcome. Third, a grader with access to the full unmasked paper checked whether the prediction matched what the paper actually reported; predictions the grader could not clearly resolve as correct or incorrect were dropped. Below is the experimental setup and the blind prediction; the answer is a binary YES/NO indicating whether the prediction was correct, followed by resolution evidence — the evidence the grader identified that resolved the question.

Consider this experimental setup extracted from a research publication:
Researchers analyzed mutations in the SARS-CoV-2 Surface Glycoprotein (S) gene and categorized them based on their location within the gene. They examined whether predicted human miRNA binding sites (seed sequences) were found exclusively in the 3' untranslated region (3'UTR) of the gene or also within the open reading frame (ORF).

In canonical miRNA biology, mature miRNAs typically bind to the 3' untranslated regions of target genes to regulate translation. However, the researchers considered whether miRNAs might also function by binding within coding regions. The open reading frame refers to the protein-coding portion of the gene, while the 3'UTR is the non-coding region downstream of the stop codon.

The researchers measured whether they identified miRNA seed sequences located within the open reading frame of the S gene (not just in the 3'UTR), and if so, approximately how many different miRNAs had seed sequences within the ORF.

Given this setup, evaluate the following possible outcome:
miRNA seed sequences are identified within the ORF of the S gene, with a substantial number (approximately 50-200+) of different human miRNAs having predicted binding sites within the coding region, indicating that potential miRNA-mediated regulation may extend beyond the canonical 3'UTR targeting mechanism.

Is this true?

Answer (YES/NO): NO